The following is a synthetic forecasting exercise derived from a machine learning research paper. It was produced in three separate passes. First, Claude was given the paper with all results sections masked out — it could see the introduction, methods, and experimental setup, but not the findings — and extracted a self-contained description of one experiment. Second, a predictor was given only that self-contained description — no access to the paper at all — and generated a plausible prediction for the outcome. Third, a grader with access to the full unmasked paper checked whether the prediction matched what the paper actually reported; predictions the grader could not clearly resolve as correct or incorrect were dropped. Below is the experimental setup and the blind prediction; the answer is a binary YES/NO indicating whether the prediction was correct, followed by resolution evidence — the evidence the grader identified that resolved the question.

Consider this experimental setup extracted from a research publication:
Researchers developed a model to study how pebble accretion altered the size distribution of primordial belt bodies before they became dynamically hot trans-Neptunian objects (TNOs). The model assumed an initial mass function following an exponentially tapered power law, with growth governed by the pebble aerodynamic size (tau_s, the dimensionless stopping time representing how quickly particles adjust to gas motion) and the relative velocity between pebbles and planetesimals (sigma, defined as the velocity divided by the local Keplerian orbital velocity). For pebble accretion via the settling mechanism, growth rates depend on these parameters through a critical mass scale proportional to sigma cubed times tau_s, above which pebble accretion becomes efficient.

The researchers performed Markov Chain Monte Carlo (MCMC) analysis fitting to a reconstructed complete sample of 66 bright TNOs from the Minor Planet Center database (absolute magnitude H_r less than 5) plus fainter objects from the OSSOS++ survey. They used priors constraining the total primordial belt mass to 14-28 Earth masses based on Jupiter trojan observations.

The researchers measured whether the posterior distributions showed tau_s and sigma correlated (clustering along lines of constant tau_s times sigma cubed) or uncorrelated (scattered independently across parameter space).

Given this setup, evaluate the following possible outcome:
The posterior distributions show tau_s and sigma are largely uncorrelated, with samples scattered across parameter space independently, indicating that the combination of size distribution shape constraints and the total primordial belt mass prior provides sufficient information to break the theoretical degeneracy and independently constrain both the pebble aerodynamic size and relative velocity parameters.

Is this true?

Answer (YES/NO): NO